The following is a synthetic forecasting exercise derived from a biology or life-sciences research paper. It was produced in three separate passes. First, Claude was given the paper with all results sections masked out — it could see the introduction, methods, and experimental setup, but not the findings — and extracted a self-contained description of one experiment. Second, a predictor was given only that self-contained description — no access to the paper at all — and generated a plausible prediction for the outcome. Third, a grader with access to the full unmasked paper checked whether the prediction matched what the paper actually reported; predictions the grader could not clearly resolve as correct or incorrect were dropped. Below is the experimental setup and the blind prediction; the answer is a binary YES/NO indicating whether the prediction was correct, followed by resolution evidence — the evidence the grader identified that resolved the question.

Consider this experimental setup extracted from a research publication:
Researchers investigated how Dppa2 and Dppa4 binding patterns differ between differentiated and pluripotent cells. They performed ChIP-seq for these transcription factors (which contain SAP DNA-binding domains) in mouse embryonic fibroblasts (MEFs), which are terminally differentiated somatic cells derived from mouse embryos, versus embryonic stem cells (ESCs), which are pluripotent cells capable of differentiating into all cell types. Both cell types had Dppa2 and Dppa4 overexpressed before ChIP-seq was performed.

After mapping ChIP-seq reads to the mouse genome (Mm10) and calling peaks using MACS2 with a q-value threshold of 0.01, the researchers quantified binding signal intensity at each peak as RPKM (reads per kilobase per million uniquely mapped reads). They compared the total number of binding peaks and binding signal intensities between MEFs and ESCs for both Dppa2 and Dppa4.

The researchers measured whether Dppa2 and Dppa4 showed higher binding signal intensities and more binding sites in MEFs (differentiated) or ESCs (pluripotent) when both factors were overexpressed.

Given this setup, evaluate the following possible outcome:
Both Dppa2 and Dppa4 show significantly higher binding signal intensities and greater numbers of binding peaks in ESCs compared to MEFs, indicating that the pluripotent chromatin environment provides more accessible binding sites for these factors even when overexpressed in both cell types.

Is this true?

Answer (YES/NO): YES